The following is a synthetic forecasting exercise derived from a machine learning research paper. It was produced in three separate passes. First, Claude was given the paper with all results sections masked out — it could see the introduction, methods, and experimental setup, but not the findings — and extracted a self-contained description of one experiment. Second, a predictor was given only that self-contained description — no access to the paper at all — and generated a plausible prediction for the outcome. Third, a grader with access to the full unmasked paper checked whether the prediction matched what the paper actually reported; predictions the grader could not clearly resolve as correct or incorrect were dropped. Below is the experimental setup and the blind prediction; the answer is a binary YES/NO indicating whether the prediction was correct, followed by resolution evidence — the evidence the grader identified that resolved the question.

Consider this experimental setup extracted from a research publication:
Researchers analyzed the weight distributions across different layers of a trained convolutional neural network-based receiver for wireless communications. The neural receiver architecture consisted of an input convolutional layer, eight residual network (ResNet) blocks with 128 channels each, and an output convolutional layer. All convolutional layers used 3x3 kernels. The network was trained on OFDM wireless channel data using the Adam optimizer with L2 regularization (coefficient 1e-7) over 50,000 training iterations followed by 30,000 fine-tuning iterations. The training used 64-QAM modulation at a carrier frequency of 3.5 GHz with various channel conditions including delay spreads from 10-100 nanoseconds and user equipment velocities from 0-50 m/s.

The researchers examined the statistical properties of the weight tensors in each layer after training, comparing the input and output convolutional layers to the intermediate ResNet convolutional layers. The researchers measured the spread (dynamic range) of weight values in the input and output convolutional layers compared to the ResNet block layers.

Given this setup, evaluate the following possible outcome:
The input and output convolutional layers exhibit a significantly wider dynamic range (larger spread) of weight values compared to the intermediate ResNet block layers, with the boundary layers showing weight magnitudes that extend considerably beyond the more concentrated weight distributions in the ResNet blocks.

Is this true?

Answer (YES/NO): YES